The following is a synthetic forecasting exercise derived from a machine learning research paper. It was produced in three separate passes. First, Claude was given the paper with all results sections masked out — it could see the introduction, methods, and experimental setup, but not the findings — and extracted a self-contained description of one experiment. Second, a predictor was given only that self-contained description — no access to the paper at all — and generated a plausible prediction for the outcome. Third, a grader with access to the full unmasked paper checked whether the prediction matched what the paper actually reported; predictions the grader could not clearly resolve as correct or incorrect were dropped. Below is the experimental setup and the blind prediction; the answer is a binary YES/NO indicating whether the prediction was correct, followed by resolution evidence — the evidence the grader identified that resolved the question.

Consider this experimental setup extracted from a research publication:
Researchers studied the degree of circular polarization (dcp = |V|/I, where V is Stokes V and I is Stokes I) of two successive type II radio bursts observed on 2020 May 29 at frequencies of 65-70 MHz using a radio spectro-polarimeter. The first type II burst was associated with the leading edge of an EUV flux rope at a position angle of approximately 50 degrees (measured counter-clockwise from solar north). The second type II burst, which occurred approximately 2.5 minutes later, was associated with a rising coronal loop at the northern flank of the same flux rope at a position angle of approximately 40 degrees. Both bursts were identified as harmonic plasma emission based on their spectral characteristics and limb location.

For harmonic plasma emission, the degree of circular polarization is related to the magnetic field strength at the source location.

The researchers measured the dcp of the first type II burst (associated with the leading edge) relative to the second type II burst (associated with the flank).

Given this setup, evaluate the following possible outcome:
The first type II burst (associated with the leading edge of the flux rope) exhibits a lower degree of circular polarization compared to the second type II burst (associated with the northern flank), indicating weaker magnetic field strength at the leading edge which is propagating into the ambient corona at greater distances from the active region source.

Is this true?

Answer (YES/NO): NO